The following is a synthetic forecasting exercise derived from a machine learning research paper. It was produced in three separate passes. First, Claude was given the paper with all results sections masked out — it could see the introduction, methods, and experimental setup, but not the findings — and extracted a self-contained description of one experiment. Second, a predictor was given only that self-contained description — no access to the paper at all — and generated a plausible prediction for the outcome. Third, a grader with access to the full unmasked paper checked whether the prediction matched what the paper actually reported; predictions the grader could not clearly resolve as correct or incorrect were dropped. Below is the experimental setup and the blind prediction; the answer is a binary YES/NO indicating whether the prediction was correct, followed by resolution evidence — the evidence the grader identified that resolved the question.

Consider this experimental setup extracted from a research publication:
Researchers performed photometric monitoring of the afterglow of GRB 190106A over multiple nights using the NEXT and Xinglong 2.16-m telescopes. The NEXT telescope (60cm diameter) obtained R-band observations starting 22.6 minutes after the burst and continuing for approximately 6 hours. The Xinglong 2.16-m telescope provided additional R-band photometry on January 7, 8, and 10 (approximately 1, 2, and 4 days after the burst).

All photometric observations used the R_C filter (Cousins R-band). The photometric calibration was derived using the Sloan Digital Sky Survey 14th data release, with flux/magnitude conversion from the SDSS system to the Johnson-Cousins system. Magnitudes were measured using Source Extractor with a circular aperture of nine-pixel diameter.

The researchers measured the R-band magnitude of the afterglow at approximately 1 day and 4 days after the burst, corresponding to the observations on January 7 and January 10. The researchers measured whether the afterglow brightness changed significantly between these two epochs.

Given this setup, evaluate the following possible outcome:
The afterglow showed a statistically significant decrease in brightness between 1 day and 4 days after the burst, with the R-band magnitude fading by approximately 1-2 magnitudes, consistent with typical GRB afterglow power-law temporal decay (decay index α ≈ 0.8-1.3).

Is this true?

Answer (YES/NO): YES